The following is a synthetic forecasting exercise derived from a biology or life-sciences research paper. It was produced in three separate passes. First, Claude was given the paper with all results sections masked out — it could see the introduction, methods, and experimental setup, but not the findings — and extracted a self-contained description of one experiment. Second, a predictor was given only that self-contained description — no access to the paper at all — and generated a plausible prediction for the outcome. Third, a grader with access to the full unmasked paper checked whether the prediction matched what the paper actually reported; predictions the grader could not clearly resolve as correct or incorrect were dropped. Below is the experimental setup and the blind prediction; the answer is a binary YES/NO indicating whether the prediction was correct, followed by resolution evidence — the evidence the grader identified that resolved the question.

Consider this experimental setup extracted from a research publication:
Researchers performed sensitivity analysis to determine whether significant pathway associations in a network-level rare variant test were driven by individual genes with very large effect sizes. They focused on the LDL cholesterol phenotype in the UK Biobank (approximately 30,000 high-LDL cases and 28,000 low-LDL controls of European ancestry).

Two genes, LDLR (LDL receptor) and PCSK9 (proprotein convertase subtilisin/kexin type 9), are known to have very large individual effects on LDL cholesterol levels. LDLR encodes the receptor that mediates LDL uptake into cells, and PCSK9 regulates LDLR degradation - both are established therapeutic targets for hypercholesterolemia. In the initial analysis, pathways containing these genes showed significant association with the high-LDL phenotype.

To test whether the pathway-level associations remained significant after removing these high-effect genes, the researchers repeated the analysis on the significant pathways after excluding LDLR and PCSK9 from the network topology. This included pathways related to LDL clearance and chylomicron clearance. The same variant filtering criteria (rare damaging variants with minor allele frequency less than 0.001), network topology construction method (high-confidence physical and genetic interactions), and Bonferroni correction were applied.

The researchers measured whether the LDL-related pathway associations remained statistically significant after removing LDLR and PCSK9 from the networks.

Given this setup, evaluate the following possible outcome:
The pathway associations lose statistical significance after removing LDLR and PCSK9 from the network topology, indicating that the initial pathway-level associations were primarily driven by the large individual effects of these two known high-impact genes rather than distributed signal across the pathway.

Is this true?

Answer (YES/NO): NO